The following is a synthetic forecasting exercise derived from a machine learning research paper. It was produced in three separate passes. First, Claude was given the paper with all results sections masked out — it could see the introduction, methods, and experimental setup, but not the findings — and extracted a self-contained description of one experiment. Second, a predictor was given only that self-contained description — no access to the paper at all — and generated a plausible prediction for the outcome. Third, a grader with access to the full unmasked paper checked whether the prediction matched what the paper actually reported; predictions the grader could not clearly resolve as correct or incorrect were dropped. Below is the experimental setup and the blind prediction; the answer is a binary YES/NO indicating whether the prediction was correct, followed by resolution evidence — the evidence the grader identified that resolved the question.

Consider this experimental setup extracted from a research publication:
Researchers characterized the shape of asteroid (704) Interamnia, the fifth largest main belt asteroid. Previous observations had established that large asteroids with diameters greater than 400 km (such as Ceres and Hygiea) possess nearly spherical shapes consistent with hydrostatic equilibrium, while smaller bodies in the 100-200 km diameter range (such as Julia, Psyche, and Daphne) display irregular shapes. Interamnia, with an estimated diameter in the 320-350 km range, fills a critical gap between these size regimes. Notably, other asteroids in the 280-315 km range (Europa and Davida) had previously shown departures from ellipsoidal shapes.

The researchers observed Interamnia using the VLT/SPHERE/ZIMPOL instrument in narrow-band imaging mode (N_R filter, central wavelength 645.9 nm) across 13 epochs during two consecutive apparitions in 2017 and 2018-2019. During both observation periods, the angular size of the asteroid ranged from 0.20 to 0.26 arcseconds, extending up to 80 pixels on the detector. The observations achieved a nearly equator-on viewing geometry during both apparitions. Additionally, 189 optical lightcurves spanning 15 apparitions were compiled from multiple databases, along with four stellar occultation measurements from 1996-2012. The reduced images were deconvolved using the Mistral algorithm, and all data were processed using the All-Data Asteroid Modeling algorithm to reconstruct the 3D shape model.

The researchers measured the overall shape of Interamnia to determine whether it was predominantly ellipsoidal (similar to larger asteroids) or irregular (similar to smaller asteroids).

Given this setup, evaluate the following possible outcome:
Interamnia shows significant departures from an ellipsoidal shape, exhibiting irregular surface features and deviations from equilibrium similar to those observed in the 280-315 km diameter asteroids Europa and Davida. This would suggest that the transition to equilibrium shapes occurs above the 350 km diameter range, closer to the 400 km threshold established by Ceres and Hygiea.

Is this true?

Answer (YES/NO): NO